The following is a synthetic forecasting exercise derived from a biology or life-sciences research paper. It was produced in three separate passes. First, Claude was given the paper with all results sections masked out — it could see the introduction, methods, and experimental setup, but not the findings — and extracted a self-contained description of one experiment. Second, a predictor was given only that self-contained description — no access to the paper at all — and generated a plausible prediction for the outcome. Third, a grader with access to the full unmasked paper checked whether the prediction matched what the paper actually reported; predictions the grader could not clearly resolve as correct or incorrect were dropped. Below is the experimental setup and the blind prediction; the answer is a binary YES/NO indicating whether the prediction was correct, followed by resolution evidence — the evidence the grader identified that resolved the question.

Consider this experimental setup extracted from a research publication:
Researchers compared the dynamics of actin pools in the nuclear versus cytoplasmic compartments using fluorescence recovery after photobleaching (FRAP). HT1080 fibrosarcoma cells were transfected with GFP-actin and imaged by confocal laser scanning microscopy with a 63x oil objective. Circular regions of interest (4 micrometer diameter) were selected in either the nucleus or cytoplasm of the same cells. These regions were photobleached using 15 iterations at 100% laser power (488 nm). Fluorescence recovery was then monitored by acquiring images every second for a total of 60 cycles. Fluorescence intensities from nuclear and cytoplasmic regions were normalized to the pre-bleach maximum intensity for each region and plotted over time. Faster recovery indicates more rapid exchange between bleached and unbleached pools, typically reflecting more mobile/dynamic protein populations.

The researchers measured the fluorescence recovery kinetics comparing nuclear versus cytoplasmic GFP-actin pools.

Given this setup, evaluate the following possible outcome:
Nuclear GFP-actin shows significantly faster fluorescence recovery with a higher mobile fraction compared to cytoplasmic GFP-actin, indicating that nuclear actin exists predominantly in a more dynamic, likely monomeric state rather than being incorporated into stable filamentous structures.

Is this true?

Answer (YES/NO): NO